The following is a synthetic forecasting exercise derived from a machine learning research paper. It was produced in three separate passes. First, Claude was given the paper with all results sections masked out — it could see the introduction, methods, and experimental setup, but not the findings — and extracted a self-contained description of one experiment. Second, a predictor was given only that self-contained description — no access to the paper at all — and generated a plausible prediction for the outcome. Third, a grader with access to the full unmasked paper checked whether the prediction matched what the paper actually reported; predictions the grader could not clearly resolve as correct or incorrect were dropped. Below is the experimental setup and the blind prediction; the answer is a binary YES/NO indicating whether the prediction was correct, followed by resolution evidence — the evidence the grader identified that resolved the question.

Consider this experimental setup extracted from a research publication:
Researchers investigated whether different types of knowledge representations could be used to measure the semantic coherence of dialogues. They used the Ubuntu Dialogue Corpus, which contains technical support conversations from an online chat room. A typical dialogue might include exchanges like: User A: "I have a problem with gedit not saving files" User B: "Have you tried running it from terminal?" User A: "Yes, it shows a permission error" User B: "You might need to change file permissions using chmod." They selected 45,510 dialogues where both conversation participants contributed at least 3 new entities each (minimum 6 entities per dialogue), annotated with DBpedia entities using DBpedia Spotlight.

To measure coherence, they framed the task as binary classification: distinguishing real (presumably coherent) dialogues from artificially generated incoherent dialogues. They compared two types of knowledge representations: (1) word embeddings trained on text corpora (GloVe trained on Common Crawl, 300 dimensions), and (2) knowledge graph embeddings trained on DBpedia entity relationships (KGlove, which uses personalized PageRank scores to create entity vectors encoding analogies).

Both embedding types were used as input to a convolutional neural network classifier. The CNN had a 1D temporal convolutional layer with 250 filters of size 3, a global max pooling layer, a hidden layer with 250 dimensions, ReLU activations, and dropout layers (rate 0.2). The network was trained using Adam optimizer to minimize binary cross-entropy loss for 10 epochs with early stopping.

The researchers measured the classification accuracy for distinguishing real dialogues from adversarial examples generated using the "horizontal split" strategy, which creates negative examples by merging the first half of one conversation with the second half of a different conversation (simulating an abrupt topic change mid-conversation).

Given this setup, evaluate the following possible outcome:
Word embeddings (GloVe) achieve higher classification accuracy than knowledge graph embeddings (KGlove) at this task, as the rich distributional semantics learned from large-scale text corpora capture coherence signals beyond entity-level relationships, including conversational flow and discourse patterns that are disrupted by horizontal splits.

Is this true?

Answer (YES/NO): YES